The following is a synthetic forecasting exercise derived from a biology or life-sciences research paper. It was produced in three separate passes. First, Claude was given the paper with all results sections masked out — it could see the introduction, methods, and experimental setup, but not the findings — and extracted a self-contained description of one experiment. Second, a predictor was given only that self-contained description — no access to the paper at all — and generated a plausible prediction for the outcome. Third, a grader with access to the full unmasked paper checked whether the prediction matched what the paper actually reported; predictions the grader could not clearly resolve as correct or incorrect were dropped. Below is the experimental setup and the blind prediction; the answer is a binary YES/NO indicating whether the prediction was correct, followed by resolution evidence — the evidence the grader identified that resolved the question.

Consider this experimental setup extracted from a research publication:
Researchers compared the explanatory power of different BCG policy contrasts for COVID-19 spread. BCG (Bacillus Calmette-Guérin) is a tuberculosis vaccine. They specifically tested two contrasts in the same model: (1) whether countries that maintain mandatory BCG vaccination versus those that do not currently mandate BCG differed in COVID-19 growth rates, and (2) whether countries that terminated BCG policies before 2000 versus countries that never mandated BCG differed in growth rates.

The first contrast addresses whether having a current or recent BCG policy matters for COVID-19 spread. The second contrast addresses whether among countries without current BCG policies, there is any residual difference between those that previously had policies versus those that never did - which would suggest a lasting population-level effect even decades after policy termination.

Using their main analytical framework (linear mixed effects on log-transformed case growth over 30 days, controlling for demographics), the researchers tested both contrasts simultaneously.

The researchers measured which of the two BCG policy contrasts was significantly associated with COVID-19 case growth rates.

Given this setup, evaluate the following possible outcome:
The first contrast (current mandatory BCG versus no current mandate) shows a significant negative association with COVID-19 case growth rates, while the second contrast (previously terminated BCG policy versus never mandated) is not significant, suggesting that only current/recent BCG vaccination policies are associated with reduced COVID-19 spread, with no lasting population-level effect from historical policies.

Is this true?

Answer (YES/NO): YES